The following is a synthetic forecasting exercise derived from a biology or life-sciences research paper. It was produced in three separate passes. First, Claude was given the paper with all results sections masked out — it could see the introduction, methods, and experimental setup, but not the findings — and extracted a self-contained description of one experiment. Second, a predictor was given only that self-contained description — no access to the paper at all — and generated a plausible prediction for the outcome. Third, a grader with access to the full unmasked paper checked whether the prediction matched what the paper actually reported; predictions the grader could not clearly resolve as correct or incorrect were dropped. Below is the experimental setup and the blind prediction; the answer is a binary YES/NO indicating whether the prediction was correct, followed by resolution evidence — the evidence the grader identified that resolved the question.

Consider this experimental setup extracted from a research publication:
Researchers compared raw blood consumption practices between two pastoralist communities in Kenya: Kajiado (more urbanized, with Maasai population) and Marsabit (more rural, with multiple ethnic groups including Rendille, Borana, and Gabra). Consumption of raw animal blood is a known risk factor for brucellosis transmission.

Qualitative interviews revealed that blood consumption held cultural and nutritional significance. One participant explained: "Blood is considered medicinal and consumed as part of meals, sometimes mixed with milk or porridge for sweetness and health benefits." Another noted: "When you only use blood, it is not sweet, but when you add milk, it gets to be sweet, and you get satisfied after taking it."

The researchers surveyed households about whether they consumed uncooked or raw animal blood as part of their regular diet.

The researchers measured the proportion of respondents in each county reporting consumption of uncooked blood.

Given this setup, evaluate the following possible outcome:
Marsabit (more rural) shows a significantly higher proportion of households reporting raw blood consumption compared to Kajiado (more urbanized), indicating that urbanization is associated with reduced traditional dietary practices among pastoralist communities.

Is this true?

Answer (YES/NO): YES